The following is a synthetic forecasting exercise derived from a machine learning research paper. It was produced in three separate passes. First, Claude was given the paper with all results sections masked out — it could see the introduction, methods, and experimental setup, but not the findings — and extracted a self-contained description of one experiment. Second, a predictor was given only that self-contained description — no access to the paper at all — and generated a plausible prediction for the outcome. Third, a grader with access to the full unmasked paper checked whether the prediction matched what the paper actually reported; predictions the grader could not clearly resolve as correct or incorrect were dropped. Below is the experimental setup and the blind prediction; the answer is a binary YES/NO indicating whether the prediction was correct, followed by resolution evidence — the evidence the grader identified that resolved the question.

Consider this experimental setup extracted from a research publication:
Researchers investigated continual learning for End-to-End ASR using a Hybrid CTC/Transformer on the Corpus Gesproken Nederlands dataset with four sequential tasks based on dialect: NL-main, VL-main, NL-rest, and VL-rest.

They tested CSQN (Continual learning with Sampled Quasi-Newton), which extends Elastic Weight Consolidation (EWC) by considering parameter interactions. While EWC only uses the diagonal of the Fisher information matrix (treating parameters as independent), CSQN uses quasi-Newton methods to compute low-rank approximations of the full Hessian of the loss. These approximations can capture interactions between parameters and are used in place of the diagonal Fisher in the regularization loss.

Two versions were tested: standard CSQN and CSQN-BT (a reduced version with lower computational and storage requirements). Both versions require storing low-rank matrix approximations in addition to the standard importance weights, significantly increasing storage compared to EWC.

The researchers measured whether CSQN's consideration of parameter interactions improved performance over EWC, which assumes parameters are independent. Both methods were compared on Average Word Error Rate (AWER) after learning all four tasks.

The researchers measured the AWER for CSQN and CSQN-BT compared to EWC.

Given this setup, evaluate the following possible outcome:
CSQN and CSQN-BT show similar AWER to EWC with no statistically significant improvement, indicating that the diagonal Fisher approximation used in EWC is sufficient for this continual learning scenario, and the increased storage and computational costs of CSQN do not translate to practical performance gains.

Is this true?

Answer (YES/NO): NO